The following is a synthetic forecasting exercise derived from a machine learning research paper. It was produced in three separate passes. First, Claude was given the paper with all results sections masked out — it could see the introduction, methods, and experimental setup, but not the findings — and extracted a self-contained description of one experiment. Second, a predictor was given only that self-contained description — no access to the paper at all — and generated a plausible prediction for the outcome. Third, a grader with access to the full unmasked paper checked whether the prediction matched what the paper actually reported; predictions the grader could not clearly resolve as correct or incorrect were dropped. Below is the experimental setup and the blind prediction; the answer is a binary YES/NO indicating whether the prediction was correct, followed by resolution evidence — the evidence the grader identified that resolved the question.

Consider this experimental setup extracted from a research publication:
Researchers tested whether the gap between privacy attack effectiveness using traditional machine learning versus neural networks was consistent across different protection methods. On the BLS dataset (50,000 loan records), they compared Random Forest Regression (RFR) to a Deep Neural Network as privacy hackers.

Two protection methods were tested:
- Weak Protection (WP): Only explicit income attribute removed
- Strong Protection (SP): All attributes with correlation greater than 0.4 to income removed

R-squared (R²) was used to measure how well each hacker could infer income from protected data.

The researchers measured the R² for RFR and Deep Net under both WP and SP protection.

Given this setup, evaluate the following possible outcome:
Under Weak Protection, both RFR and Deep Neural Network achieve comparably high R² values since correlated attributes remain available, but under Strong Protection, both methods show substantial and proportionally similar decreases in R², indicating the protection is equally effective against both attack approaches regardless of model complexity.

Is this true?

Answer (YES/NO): NO